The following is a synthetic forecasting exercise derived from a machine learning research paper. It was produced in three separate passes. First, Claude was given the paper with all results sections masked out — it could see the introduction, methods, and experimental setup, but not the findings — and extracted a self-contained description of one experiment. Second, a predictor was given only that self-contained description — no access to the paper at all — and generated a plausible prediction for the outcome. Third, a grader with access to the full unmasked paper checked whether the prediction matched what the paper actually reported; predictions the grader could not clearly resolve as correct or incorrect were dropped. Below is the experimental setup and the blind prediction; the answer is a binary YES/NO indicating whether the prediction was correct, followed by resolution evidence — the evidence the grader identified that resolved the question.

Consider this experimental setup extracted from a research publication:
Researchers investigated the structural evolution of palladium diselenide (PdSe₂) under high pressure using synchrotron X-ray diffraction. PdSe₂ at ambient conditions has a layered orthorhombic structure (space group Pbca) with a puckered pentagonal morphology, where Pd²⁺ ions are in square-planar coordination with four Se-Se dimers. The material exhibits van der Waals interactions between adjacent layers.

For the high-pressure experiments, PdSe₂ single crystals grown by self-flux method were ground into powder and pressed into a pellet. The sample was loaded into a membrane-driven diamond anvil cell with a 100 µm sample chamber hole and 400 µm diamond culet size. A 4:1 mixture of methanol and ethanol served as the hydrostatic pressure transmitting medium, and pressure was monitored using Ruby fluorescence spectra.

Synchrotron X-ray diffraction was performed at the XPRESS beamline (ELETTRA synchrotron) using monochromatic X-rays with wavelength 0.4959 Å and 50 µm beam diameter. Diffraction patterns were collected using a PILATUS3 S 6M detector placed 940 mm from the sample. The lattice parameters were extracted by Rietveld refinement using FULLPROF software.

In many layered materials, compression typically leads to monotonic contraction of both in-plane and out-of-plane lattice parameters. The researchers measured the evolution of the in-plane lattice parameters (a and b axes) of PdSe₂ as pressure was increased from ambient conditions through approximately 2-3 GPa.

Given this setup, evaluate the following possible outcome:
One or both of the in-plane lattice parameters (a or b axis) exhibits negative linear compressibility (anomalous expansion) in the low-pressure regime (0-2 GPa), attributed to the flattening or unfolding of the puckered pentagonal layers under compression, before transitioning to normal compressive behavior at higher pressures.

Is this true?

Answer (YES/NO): NO